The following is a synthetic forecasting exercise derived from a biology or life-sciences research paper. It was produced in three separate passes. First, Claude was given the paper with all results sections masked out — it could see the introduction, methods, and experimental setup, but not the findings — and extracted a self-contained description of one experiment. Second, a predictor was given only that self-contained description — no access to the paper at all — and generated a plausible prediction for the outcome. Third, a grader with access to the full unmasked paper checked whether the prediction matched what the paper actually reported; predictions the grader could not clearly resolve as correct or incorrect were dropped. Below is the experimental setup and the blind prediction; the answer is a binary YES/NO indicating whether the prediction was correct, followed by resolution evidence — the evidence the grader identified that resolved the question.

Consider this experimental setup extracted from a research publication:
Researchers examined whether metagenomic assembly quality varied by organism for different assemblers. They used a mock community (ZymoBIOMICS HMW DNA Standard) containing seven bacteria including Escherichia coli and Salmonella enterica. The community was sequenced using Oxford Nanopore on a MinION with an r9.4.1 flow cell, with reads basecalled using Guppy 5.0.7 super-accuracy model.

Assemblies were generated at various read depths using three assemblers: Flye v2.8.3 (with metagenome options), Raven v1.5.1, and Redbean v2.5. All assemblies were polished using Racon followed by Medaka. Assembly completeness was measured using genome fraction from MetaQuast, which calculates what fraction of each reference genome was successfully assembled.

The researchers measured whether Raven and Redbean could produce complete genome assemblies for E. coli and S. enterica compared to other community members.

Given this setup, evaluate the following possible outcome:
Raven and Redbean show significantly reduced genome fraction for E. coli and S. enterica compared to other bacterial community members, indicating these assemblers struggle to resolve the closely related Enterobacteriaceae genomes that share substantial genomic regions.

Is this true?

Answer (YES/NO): YES